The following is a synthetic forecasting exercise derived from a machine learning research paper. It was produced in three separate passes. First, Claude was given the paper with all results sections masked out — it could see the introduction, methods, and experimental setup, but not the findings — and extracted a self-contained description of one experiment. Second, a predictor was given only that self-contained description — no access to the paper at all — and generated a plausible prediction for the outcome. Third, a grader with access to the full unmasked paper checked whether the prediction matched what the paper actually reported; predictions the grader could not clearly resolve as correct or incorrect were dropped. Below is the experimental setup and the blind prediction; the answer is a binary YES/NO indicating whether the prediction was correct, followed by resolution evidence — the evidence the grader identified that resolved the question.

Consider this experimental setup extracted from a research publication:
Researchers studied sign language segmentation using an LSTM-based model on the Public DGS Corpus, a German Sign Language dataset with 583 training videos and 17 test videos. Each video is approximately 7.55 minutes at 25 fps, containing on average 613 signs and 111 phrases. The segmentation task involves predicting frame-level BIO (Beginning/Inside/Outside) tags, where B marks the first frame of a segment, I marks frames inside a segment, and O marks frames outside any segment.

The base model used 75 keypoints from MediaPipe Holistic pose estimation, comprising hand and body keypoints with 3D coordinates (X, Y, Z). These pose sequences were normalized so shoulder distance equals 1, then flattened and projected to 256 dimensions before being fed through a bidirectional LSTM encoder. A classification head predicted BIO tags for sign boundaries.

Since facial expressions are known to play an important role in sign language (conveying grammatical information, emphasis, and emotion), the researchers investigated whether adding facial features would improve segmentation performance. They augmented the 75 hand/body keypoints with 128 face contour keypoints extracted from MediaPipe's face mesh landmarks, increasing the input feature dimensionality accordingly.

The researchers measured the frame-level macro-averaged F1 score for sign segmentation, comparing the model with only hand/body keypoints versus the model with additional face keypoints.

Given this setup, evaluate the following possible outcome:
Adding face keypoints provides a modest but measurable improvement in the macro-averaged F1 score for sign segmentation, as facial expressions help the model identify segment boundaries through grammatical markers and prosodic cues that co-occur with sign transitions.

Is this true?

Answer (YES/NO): NO